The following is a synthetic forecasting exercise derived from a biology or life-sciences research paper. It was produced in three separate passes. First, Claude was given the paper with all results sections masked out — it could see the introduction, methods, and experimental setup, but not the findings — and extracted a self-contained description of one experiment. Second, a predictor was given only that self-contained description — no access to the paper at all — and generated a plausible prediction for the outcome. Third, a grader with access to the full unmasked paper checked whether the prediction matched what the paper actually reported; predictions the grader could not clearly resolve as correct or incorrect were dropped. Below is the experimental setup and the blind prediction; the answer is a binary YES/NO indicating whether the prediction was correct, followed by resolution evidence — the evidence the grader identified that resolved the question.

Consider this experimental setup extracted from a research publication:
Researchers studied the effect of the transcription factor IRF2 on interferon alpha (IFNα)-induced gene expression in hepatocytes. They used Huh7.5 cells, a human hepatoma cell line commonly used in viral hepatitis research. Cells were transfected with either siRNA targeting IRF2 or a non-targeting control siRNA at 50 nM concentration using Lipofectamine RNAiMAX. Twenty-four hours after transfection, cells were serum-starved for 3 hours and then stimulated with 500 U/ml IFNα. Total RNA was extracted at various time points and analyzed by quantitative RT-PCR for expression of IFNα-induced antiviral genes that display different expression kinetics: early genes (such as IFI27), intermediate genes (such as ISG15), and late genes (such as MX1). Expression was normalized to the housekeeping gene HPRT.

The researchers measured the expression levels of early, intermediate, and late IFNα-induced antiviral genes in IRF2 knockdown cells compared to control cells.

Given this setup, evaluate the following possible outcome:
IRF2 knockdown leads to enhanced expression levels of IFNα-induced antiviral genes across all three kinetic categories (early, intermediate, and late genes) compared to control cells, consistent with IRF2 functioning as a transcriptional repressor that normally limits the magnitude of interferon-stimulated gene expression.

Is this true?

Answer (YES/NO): YES